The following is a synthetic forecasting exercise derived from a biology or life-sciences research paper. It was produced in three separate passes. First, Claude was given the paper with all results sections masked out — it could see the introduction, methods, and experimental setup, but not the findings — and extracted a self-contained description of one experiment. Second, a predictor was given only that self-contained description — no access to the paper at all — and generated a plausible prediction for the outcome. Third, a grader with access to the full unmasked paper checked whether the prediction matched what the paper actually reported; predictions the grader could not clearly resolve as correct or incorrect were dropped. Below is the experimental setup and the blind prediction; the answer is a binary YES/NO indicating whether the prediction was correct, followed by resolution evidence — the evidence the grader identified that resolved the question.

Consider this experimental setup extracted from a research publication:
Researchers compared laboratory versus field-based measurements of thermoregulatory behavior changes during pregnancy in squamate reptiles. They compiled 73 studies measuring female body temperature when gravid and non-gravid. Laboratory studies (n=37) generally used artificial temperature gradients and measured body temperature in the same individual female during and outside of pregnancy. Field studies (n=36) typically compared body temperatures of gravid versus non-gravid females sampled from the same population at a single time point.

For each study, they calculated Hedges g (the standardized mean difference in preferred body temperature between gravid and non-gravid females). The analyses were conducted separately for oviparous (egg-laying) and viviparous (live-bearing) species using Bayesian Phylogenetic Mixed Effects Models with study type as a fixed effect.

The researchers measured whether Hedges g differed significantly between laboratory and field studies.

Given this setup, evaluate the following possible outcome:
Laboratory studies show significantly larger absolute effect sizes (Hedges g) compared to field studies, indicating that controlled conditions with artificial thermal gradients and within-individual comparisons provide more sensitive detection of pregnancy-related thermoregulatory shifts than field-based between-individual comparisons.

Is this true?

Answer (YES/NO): NO